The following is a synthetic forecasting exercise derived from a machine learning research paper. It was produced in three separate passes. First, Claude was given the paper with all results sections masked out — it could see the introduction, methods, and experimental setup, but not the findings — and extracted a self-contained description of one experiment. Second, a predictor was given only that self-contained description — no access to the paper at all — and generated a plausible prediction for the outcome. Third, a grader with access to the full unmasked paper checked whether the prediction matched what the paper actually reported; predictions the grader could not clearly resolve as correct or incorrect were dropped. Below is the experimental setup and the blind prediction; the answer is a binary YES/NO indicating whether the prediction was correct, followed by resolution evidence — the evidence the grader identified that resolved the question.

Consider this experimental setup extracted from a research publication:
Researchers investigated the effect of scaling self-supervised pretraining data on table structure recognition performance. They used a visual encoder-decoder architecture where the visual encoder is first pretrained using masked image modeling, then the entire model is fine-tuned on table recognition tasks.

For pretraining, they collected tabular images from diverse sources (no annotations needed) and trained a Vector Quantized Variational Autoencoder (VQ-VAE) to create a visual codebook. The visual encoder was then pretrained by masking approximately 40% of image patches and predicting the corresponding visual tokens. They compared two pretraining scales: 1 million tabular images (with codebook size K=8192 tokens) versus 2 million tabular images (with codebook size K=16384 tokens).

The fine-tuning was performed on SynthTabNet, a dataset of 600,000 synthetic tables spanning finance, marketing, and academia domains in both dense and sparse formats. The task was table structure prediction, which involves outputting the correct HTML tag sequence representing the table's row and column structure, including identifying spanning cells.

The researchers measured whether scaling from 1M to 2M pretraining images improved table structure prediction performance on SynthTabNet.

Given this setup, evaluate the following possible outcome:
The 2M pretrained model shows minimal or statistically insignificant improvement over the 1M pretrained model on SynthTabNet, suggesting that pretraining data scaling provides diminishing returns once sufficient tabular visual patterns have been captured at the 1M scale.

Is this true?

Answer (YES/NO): NO